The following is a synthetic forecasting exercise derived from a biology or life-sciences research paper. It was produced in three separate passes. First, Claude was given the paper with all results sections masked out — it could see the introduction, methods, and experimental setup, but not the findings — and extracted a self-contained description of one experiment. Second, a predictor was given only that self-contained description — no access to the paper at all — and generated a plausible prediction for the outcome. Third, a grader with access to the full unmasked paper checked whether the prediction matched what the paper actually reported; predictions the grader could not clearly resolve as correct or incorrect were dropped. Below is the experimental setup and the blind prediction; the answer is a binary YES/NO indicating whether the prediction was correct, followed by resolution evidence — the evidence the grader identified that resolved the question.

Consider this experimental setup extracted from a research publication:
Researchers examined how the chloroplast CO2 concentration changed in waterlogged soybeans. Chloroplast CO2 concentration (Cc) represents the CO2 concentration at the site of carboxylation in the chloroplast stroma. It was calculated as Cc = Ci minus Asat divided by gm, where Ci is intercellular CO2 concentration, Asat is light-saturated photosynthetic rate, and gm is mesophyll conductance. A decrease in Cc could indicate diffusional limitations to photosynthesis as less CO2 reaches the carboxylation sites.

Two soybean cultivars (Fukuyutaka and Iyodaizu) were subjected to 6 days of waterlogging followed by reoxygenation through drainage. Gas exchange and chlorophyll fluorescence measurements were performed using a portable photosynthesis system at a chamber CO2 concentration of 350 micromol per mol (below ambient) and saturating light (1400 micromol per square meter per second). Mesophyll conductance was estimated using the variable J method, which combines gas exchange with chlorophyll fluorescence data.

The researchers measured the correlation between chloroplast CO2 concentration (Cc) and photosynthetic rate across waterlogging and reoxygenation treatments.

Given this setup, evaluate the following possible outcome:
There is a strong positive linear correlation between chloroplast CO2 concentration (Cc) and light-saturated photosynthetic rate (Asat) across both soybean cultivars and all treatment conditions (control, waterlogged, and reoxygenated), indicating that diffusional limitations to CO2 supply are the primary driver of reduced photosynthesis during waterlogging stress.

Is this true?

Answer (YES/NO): NO